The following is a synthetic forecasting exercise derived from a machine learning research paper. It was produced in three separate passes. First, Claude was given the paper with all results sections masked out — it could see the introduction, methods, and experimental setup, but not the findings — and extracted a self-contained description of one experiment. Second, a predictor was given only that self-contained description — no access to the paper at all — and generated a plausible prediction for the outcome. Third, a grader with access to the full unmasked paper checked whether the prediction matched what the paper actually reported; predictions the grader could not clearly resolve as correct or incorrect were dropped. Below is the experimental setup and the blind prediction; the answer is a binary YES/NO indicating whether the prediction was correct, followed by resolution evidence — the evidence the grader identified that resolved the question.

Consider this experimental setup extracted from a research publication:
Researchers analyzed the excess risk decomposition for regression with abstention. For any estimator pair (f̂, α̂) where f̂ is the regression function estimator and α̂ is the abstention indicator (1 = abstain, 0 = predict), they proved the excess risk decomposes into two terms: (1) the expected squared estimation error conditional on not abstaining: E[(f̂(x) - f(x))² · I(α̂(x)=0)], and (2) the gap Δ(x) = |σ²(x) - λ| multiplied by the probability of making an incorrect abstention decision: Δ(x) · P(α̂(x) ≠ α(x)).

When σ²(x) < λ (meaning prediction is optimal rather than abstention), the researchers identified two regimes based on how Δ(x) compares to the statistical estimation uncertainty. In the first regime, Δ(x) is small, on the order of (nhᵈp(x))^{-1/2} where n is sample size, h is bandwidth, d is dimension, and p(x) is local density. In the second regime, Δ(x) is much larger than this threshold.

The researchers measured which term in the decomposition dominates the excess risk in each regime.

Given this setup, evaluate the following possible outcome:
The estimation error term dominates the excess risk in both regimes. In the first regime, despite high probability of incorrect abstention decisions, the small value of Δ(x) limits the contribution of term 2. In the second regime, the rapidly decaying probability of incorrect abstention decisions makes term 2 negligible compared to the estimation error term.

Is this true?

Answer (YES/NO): NO